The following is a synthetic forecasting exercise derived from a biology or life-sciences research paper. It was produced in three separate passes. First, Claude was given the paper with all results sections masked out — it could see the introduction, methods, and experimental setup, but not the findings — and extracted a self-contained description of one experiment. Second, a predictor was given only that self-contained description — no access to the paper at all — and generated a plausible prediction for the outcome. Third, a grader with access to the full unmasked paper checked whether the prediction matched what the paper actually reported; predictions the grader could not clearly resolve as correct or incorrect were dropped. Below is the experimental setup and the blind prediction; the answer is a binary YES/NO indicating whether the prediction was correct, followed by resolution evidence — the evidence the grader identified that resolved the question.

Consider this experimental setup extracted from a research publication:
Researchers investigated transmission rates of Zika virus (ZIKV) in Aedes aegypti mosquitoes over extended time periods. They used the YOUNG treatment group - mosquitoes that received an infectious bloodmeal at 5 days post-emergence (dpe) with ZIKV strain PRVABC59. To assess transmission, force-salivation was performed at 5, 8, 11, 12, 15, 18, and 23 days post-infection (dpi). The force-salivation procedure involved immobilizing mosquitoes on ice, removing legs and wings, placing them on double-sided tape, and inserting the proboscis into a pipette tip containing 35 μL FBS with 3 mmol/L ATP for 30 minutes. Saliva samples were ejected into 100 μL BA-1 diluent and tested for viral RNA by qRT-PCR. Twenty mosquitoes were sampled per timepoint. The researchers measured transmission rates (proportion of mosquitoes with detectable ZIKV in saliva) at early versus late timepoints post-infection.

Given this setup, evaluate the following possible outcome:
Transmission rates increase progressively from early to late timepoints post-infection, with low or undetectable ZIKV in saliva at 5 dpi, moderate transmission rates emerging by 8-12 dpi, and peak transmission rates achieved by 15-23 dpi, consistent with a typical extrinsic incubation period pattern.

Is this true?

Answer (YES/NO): YES